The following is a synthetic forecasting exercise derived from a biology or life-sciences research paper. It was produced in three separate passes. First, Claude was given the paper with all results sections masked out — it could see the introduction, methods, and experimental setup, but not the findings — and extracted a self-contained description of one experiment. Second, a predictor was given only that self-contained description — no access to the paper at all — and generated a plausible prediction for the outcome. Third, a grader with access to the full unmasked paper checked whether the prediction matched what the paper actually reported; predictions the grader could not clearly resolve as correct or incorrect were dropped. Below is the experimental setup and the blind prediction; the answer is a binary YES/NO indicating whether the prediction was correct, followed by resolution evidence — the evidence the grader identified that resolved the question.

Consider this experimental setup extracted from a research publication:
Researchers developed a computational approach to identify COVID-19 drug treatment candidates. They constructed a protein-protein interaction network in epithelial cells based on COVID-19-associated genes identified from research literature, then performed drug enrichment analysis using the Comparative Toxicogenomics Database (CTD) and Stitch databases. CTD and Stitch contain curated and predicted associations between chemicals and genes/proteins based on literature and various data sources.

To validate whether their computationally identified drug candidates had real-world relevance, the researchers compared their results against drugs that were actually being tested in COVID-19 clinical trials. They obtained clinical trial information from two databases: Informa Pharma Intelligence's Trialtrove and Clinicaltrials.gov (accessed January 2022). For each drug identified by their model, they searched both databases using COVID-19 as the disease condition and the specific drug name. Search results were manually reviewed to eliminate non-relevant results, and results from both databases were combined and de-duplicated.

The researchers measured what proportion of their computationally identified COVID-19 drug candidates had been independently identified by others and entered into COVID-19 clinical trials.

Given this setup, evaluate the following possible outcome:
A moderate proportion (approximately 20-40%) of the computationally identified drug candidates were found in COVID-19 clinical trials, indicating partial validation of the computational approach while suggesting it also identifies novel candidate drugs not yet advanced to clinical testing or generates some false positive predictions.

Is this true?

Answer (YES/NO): YES